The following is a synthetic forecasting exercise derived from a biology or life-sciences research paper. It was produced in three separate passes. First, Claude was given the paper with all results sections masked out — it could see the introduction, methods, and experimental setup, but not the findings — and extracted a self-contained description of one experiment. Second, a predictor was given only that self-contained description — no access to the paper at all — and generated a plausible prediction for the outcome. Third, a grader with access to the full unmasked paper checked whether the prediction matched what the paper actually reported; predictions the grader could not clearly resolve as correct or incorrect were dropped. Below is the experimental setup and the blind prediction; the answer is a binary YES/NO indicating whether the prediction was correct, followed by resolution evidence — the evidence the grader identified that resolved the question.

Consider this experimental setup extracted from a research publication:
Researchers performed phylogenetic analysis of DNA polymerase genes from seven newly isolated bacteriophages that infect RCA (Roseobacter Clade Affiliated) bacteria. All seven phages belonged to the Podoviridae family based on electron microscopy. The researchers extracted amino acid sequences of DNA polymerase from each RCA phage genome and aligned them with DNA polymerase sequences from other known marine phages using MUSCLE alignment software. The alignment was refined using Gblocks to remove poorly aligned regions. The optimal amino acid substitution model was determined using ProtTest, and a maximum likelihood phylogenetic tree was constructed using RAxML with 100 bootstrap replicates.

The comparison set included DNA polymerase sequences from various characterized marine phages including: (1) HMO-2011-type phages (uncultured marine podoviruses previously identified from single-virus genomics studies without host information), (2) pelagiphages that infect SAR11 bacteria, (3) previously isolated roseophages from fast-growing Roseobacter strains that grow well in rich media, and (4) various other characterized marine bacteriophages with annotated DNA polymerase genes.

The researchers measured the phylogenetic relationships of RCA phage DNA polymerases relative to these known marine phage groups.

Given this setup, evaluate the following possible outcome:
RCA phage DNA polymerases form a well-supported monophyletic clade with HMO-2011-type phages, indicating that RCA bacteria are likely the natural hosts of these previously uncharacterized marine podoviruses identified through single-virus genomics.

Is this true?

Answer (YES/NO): NO